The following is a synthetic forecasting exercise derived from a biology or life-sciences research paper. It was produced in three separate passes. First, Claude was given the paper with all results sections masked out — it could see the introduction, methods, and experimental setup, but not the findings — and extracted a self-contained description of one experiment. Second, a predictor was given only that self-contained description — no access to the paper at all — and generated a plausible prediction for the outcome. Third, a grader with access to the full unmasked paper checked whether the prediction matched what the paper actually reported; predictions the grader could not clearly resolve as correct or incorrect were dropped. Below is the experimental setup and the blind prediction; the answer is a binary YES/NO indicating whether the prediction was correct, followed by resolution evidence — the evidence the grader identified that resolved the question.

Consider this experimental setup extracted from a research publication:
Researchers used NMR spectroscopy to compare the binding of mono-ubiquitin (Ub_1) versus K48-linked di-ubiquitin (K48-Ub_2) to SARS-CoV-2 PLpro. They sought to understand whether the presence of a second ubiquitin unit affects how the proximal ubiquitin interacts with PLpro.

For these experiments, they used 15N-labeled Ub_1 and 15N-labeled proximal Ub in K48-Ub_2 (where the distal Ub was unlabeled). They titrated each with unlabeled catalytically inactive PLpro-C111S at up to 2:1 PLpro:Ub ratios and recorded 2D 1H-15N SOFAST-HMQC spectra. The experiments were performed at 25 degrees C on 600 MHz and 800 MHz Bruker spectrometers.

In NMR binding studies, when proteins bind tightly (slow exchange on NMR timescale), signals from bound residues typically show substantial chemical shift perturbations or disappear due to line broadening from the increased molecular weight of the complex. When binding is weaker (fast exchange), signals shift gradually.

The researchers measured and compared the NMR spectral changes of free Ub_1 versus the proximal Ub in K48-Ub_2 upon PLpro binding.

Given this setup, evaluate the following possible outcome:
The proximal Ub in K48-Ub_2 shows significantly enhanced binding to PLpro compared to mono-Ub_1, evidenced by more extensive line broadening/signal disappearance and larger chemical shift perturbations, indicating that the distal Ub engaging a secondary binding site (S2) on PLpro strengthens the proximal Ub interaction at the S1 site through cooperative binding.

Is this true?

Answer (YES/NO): YES